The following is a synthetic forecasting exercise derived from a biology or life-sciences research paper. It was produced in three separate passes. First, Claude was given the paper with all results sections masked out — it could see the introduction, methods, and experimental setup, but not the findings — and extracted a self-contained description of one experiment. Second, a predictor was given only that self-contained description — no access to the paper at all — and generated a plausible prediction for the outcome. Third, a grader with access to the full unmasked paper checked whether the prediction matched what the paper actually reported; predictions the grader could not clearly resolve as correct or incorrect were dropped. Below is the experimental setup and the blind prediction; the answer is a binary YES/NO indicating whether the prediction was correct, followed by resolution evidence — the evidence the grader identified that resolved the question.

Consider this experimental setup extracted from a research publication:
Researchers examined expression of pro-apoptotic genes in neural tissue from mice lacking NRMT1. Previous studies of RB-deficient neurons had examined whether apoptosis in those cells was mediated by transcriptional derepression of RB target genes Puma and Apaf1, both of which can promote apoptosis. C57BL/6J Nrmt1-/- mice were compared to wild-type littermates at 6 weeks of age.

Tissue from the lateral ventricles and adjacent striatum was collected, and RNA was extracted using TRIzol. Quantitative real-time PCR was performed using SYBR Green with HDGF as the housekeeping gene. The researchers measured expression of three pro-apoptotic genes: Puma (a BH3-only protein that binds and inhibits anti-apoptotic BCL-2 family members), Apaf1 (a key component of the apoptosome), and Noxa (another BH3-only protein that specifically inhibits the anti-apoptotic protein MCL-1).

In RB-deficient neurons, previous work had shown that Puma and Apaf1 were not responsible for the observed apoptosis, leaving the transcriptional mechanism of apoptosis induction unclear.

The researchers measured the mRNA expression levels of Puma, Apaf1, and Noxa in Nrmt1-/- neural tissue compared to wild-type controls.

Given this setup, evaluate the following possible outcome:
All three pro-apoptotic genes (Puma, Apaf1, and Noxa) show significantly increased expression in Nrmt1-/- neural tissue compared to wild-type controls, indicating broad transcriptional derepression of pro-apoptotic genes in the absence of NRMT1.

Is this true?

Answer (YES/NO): NO